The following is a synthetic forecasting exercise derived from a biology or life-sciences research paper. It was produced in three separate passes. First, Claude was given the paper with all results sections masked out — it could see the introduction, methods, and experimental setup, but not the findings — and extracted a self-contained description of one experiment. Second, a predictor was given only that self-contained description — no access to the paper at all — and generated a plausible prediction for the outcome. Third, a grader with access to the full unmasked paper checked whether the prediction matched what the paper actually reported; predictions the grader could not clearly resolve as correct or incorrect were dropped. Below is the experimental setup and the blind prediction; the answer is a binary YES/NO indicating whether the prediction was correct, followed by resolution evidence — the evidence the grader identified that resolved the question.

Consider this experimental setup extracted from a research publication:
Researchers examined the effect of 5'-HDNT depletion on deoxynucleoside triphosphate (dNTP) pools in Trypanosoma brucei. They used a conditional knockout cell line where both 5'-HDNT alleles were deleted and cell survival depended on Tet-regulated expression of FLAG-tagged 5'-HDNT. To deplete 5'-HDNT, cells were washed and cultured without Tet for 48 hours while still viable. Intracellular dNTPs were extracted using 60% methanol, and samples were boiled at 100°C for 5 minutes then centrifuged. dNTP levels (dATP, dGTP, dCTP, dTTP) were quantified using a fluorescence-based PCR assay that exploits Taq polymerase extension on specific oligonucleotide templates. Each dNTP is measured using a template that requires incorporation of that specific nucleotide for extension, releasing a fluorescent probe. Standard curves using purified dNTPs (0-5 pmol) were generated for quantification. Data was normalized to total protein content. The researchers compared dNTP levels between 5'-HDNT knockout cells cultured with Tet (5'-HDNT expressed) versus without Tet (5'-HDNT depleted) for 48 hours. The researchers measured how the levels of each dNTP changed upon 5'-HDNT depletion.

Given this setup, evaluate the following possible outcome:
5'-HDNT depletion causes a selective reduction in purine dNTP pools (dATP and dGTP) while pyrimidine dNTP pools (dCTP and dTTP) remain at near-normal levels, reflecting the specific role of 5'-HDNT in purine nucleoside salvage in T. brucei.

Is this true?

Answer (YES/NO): NO